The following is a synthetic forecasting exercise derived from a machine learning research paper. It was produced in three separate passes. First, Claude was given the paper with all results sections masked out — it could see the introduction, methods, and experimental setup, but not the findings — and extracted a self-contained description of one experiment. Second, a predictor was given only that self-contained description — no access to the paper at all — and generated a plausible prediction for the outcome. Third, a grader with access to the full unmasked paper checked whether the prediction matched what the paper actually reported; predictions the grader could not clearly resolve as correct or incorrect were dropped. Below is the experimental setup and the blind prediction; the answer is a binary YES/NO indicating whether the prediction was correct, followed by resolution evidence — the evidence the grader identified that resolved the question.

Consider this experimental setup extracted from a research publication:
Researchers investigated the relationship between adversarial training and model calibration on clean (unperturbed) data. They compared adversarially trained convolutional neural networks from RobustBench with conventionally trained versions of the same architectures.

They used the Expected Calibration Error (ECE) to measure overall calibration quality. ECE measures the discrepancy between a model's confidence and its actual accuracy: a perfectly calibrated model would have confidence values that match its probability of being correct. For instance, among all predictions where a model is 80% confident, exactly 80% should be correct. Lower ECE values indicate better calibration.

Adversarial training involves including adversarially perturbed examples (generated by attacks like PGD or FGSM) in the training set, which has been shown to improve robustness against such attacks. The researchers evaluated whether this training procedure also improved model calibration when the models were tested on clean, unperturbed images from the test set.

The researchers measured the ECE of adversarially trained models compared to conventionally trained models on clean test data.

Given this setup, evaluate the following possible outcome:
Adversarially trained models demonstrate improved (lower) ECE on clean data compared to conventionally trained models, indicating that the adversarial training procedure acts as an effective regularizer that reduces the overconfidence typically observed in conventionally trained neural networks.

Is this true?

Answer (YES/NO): YES